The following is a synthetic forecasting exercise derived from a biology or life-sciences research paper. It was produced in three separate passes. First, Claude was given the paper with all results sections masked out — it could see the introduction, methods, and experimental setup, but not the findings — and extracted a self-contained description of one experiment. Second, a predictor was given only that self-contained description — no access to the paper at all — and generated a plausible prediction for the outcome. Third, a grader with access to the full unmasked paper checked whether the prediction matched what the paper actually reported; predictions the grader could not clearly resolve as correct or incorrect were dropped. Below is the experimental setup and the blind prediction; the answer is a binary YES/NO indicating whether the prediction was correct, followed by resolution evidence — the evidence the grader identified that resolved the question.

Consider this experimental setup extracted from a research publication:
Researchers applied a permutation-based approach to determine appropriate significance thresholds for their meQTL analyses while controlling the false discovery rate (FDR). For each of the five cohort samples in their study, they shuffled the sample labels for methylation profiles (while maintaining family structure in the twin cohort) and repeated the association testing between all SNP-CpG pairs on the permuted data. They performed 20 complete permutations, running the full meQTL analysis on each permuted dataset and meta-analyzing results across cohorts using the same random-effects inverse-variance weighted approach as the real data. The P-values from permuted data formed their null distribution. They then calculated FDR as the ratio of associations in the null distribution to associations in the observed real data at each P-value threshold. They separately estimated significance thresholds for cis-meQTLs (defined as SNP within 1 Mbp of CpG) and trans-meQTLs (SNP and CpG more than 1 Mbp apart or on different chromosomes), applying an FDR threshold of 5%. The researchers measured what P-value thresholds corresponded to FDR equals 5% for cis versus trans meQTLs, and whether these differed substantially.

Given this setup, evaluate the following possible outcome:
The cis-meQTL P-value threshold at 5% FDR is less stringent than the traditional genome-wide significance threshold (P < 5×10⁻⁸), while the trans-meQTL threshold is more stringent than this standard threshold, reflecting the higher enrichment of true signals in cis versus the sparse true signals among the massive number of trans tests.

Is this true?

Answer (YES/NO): YES